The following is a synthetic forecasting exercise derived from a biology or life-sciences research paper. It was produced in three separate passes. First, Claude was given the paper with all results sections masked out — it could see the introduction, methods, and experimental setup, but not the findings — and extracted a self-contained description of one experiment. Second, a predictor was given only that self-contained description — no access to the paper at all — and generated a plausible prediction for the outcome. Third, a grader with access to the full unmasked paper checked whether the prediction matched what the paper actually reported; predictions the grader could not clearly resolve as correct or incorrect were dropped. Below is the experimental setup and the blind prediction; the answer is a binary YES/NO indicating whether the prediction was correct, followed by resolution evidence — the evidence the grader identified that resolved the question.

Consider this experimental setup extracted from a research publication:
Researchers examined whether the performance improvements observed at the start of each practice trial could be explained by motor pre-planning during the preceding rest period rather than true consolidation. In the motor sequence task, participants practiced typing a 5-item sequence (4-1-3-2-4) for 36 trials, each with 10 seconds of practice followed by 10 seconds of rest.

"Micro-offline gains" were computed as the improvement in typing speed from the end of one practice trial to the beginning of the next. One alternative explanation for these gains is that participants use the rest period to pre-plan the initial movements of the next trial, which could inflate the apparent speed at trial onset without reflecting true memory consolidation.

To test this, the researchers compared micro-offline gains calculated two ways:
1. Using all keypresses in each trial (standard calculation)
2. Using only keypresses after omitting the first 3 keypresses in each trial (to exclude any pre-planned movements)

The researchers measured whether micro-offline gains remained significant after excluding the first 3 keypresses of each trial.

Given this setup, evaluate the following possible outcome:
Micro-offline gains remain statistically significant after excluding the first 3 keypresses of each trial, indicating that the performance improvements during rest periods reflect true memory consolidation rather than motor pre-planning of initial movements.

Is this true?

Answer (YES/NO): YES